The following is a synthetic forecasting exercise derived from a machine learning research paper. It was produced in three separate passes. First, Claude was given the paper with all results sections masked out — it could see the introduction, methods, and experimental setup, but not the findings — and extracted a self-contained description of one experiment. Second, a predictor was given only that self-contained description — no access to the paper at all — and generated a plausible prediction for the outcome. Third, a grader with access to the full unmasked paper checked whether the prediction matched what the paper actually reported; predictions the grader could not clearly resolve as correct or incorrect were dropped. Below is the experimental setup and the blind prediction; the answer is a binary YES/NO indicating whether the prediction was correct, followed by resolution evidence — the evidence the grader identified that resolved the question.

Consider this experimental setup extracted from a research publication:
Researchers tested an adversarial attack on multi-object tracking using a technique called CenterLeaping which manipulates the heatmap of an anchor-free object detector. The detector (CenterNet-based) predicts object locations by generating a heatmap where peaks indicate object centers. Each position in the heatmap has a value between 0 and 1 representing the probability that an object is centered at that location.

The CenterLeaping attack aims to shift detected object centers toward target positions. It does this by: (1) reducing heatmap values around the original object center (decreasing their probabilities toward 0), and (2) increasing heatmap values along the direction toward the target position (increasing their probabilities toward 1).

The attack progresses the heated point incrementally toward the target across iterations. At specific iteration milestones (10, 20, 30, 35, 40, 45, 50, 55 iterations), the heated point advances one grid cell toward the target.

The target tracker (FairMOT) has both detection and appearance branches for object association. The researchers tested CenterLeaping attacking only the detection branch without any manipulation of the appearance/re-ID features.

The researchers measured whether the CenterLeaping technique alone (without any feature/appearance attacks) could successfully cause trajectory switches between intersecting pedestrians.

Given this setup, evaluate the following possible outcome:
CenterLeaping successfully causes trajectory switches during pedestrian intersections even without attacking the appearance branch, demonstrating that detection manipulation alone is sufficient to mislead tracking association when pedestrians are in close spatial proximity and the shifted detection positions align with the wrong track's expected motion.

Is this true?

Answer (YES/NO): YES